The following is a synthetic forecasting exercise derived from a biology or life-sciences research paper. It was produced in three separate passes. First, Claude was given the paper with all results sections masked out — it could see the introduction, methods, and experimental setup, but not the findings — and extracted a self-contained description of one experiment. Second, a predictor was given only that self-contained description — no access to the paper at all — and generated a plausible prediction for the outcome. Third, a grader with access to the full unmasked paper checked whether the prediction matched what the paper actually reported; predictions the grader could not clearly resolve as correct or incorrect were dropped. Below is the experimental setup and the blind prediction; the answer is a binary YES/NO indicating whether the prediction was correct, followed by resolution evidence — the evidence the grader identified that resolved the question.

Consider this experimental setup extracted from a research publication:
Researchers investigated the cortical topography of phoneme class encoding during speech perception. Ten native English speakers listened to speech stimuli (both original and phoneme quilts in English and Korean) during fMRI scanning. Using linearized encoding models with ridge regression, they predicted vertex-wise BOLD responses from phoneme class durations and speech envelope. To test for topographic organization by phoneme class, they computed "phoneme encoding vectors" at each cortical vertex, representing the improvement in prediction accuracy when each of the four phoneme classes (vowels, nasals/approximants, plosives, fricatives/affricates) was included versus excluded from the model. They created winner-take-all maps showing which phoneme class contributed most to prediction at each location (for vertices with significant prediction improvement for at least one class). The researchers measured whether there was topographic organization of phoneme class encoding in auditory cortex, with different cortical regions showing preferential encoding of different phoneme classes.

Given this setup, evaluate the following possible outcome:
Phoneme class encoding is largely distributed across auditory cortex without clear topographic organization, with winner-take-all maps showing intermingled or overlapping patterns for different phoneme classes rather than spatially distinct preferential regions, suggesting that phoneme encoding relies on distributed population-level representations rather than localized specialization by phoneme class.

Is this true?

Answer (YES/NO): NO